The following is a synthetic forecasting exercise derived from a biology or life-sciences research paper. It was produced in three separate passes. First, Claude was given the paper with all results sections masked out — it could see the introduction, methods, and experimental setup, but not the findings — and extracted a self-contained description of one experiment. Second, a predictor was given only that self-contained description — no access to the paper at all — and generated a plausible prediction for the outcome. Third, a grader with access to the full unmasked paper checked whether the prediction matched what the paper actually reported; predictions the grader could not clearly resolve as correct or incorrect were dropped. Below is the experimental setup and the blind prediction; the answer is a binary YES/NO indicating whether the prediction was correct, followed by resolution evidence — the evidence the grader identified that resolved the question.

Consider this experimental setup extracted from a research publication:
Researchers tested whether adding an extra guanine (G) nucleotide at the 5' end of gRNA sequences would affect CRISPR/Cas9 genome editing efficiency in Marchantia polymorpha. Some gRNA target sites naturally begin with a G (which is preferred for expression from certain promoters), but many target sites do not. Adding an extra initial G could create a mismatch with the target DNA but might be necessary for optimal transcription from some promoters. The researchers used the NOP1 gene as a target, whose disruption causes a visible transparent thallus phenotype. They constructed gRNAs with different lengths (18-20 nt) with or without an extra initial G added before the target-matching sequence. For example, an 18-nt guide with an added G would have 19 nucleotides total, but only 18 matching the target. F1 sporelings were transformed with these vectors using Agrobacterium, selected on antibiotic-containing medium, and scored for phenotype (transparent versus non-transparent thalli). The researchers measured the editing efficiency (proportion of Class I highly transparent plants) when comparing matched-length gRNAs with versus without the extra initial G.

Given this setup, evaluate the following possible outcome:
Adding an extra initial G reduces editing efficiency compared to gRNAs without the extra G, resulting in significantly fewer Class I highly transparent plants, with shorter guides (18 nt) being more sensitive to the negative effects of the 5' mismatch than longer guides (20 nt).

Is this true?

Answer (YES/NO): NO